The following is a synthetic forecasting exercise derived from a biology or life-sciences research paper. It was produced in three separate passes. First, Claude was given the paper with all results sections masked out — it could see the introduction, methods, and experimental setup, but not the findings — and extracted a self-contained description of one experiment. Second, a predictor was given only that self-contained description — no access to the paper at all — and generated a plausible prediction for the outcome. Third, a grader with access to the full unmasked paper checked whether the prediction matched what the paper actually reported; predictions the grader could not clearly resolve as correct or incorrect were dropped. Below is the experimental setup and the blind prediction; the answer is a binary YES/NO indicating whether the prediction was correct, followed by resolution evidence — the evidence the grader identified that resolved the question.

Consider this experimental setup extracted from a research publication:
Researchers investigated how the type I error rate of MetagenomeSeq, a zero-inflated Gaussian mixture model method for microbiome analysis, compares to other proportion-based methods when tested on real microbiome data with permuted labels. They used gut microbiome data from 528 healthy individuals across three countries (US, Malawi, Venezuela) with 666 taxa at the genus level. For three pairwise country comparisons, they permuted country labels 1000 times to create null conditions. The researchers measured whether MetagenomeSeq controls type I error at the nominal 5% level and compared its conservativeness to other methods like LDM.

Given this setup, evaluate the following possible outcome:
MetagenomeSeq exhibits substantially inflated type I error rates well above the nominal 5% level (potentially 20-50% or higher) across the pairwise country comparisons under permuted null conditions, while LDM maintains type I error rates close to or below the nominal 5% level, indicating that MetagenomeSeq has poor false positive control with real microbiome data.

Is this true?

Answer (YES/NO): NO